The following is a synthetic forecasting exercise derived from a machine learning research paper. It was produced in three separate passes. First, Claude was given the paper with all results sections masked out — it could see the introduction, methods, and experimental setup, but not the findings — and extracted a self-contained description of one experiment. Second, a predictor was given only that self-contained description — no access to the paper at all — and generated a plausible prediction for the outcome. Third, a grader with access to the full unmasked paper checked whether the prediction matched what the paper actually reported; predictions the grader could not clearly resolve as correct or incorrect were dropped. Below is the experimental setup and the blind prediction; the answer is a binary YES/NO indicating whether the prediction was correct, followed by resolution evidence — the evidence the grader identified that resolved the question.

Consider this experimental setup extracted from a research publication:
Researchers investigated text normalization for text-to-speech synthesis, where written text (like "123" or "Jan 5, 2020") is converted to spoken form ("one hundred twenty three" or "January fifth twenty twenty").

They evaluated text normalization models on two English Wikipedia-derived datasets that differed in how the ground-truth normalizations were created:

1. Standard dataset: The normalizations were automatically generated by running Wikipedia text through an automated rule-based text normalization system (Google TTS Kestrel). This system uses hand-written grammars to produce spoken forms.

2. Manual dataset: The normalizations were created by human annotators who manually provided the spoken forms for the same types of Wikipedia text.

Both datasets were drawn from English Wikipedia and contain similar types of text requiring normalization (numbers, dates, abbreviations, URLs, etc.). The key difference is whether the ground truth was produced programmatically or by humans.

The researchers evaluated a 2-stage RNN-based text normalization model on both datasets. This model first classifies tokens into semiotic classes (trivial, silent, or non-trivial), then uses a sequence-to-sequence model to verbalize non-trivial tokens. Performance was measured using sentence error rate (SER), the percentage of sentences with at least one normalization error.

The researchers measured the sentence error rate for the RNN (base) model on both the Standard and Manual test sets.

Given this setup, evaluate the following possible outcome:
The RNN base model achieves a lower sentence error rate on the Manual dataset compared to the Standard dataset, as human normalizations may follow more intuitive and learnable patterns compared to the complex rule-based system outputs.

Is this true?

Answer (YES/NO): NO